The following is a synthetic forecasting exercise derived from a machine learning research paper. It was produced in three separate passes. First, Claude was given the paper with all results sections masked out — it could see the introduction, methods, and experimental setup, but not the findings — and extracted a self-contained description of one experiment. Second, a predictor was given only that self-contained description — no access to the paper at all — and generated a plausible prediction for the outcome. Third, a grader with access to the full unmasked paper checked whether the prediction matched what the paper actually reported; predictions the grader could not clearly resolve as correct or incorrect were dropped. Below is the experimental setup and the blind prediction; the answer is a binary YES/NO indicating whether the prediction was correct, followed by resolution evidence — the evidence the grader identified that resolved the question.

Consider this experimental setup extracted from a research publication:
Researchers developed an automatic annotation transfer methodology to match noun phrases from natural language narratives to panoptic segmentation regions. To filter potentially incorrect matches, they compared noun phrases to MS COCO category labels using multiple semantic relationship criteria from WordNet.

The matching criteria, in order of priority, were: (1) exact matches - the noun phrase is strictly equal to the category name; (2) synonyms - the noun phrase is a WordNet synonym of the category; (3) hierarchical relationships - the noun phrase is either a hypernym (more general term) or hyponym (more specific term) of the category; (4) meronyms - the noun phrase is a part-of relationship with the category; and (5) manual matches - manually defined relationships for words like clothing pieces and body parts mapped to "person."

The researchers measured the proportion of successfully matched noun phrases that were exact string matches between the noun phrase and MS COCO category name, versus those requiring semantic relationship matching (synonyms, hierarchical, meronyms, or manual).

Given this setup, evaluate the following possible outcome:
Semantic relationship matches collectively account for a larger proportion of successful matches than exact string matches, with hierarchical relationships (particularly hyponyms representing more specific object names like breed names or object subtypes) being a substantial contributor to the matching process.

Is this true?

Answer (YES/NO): NO